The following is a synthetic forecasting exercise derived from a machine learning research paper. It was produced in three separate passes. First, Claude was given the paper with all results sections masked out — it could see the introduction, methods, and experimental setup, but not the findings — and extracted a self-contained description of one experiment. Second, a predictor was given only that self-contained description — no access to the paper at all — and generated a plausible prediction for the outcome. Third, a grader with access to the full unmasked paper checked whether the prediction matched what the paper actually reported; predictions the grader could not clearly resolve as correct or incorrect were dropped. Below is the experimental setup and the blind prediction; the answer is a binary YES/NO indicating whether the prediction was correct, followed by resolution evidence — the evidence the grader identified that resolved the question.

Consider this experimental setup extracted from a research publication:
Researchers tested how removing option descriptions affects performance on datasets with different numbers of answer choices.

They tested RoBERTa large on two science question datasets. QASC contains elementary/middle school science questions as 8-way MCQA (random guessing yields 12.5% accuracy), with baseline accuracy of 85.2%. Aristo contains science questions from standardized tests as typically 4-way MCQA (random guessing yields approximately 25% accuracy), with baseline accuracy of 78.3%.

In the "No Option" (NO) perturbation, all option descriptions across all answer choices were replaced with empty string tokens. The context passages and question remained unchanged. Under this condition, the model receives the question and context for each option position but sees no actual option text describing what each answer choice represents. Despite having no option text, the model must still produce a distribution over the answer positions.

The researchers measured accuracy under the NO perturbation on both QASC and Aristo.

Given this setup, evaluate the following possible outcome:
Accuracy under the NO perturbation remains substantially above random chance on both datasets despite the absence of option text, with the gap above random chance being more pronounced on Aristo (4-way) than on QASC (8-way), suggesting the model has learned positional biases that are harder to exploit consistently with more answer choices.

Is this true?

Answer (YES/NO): NO